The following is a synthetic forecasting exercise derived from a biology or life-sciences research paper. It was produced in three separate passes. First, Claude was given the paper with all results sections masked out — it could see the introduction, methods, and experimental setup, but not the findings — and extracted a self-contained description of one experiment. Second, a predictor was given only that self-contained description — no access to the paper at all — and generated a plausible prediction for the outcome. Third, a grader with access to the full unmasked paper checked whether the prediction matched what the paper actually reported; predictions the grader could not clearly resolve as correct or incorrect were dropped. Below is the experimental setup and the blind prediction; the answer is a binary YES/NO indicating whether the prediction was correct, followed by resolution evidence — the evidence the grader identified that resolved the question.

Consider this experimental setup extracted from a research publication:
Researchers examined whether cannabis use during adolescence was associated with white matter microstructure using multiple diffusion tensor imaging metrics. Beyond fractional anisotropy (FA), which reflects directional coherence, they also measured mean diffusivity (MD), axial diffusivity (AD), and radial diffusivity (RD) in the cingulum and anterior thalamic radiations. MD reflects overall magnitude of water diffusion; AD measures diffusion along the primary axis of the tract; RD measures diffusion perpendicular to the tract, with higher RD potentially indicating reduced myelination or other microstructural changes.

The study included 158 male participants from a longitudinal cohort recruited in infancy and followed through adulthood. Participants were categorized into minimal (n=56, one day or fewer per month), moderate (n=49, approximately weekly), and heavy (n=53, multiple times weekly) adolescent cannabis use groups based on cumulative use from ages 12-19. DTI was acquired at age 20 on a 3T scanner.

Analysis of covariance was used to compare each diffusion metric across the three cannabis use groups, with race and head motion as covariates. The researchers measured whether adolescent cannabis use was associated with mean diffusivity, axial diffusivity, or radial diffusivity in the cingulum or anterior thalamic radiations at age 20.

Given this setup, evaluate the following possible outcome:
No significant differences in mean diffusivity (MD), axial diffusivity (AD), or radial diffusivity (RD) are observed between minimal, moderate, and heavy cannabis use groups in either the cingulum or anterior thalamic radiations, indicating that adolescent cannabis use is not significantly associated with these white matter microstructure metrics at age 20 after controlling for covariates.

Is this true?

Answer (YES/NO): NO